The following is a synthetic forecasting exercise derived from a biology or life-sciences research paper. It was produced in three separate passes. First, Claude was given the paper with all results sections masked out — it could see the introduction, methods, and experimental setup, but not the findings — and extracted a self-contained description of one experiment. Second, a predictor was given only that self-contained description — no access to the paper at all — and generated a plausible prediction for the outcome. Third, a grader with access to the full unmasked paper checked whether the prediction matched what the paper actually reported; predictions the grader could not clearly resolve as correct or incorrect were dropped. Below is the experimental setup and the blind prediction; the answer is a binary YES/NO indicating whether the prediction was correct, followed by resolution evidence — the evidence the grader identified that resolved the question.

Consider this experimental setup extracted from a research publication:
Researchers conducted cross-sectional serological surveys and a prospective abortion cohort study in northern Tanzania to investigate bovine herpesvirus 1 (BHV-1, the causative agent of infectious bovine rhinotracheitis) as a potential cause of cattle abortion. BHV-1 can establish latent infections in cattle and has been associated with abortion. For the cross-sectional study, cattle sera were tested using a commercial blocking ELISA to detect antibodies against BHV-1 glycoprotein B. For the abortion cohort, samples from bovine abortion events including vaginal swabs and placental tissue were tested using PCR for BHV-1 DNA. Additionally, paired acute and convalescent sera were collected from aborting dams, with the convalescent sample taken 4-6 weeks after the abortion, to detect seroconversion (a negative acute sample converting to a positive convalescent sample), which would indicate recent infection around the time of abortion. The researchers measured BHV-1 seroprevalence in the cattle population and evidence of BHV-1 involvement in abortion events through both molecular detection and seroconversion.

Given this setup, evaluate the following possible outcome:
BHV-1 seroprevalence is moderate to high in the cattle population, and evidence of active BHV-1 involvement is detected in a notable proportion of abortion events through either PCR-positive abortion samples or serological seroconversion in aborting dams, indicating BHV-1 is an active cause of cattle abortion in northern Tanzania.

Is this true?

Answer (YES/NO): NO